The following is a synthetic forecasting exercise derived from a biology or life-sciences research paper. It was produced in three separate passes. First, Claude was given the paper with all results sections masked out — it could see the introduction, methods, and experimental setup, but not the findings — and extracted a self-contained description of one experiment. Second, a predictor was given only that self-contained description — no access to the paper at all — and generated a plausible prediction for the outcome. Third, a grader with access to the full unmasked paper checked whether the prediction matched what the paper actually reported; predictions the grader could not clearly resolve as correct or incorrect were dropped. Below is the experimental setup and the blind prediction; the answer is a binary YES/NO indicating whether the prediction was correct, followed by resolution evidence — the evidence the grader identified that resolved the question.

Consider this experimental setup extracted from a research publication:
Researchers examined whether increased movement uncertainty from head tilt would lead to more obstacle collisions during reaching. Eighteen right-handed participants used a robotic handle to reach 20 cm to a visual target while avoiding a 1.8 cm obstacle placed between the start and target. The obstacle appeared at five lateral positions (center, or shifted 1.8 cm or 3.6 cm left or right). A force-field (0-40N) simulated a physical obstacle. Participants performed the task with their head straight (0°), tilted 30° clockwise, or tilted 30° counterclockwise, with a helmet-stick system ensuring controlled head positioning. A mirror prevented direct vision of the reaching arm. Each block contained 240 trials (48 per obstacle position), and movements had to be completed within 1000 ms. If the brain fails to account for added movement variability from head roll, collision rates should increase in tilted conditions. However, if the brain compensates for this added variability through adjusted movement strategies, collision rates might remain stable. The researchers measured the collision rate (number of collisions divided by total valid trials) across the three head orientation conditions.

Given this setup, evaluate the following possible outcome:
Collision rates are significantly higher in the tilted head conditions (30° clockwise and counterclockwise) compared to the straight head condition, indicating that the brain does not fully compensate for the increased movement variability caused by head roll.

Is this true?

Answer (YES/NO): NO